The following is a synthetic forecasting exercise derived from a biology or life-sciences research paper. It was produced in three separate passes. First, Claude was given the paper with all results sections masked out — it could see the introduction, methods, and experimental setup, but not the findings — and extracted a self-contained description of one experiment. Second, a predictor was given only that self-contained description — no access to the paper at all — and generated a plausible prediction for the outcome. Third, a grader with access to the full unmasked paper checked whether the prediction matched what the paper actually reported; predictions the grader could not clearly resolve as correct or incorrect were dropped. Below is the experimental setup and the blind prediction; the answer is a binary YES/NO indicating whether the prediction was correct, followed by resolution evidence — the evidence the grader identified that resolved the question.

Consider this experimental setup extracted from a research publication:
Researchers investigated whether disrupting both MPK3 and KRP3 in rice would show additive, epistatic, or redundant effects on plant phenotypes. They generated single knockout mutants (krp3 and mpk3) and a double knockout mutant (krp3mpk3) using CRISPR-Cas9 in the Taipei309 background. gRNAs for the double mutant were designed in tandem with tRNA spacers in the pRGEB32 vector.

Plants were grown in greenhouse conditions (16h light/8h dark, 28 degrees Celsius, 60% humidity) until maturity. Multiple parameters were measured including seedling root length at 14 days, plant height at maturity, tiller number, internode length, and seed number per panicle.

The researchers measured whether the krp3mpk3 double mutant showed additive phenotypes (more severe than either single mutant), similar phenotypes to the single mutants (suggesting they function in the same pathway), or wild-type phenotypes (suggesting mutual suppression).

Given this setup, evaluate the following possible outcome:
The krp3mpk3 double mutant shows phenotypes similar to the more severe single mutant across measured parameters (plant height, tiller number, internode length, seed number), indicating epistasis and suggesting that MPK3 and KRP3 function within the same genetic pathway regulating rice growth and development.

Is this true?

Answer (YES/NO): YES